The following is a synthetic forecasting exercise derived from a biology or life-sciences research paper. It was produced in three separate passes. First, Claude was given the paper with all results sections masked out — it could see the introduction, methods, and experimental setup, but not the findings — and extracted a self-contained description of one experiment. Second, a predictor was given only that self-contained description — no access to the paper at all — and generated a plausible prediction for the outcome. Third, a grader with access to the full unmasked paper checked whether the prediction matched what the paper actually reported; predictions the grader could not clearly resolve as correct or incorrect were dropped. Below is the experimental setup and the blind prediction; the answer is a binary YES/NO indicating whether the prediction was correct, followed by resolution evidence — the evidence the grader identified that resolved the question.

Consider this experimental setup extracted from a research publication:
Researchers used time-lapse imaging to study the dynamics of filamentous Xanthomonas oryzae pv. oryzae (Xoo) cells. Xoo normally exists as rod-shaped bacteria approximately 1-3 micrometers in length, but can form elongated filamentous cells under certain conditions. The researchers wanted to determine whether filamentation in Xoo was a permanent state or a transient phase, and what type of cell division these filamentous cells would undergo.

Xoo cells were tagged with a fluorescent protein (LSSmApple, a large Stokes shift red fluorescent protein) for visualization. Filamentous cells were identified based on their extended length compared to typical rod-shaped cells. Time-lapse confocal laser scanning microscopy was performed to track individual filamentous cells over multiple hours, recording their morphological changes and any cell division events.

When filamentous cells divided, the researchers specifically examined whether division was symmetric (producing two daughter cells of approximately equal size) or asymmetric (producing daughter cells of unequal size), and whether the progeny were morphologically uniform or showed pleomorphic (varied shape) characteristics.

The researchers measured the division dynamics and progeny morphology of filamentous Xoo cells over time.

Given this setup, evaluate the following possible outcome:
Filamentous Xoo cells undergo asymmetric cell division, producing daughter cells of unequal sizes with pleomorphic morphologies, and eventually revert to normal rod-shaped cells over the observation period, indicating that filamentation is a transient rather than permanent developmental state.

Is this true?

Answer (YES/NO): YES